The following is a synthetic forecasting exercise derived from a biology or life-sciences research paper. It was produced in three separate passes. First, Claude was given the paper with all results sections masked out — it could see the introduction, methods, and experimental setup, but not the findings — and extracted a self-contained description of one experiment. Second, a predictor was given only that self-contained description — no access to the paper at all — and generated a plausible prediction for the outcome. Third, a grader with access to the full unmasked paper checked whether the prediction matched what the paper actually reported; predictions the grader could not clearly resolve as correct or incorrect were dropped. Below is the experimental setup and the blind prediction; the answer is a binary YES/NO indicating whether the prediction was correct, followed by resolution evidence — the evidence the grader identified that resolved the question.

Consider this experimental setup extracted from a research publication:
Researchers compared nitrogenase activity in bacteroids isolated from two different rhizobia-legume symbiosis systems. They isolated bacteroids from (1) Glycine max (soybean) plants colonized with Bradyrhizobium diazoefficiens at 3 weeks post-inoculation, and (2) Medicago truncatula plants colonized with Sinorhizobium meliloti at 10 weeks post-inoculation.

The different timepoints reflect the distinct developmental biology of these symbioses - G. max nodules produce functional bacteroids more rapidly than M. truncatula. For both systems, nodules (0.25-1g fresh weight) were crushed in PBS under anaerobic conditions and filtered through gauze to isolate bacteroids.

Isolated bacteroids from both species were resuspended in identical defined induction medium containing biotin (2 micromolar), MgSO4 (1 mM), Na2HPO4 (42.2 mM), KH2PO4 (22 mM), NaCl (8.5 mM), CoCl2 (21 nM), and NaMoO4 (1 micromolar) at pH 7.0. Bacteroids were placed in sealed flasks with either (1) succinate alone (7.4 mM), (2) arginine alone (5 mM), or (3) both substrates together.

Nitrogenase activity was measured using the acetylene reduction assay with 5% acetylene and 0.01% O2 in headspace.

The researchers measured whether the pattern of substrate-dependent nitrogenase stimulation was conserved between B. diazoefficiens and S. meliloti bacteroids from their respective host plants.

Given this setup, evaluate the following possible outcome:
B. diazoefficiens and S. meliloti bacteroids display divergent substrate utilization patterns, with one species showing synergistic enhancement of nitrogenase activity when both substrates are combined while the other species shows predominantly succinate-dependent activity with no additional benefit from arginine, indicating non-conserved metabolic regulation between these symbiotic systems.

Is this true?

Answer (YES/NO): NO